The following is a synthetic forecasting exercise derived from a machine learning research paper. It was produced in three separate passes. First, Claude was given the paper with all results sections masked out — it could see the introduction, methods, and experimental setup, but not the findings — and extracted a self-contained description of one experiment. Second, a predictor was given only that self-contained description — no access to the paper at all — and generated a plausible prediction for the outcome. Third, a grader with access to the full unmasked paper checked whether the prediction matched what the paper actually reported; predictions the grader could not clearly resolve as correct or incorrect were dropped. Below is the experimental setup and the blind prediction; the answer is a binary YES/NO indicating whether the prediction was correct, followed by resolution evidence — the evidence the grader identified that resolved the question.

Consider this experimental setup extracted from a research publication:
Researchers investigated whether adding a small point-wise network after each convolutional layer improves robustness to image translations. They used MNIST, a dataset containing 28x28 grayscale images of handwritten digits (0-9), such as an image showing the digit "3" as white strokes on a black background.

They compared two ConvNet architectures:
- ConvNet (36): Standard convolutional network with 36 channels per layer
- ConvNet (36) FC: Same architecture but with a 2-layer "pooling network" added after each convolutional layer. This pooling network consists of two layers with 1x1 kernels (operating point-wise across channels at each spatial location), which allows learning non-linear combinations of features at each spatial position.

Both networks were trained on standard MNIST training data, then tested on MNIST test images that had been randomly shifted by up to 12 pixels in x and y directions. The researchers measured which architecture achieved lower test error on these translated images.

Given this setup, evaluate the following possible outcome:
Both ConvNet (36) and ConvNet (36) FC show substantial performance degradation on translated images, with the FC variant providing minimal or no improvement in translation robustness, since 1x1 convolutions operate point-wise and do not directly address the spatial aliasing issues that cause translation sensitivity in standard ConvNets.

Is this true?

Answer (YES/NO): NO